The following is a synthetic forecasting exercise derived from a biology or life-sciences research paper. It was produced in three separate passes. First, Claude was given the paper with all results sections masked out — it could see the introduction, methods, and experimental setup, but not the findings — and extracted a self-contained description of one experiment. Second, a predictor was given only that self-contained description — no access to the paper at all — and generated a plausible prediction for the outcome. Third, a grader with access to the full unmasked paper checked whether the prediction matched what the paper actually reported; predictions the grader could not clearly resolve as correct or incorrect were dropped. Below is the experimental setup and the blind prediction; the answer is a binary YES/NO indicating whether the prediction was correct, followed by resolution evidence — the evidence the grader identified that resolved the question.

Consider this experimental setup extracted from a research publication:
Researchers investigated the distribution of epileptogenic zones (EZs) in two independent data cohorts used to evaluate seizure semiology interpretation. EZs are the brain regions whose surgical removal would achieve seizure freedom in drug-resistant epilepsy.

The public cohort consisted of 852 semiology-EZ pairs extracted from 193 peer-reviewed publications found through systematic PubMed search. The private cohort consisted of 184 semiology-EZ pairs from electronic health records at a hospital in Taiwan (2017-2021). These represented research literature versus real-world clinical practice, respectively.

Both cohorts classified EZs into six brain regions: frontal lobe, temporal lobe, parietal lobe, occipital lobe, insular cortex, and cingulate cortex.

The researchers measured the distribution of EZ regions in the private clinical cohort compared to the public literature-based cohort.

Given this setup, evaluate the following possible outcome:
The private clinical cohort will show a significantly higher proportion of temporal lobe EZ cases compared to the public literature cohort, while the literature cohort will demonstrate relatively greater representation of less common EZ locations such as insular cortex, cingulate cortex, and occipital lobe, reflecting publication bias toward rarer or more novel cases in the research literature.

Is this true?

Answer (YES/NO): NO